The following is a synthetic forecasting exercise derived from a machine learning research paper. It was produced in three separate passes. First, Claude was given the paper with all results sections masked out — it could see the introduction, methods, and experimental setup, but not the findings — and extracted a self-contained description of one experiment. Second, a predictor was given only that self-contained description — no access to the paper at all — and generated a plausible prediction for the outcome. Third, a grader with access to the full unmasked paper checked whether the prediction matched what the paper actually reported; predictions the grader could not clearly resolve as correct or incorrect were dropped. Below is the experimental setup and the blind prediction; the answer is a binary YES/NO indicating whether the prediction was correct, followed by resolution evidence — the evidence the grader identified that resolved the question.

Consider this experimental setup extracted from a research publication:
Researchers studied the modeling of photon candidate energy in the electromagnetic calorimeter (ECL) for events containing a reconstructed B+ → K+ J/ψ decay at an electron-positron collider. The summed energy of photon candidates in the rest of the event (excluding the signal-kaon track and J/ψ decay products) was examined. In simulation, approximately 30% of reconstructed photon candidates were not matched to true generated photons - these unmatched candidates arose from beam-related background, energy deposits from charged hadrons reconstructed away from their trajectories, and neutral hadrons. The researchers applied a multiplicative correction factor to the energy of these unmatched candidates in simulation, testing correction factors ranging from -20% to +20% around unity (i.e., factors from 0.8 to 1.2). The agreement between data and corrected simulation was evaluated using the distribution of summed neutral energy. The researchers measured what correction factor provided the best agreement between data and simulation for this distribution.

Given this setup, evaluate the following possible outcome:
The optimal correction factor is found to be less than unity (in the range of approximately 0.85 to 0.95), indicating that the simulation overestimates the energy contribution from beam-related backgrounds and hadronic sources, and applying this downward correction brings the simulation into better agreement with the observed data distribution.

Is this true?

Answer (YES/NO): YES